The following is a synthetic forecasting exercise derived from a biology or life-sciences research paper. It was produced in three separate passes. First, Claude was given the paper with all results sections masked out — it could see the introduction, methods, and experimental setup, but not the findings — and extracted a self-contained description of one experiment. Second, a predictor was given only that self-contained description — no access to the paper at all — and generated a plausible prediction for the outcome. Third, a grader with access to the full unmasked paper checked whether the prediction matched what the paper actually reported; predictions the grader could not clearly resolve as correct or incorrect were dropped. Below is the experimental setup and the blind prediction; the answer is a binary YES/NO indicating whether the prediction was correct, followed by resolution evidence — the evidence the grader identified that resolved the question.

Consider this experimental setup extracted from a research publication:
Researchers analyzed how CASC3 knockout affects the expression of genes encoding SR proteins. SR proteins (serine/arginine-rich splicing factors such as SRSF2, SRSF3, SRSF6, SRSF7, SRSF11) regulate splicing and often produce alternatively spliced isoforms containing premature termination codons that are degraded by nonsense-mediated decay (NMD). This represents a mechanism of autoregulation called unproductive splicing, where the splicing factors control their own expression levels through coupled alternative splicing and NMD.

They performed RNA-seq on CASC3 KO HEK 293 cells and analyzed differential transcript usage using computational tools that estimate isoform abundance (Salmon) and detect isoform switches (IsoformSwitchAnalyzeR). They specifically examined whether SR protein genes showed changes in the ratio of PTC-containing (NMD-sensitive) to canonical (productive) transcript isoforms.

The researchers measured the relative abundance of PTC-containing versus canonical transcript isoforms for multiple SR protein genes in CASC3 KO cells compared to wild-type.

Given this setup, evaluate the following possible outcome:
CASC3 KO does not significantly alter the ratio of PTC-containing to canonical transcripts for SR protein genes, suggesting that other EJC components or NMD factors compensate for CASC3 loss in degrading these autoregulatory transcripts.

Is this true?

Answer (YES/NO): NO